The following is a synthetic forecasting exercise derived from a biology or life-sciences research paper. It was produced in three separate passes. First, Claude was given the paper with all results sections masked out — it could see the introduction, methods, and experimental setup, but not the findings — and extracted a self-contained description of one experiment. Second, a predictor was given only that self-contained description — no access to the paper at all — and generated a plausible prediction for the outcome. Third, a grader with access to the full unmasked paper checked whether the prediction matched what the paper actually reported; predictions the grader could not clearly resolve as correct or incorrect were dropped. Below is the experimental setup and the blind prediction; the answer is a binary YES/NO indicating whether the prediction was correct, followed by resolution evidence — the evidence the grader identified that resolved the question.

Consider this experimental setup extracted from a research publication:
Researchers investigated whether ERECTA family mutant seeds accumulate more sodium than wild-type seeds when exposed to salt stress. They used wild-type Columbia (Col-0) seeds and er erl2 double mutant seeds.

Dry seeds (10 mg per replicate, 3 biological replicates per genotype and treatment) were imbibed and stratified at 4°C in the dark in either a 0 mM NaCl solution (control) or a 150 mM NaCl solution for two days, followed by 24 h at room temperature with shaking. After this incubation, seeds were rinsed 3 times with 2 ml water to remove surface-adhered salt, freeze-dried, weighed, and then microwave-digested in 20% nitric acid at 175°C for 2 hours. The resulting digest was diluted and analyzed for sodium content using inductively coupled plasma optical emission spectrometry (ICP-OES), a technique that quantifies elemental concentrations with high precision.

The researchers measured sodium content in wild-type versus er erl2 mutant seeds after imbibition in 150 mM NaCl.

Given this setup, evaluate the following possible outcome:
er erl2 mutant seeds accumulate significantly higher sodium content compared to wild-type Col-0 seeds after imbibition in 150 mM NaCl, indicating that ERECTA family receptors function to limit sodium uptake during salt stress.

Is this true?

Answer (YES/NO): NO